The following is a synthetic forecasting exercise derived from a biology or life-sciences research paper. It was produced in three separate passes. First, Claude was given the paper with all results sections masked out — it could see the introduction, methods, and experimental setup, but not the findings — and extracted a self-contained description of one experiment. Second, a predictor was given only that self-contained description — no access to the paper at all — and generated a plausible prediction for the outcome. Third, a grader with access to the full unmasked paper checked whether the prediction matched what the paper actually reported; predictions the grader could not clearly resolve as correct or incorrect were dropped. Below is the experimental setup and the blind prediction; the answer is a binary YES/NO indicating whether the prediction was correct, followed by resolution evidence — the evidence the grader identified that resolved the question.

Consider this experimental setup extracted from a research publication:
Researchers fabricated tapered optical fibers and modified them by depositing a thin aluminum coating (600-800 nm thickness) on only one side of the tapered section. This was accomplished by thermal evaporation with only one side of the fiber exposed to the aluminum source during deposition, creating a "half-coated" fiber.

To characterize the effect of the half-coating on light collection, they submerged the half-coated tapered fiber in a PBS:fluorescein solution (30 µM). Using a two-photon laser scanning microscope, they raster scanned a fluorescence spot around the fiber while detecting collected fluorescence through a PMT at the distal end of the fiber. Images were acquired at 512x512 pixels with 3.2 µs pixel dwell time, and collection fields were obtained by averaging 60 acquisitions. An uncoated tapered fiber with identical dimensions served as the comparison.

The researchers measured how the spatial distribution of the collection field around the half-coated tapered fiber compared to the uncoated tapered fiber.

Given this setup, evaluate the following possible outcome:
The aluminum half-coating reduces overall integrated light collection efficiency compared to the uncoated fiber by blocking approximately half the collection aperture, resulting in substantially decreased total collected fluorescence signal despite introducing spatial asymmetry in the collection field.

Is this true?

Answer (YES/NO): NO